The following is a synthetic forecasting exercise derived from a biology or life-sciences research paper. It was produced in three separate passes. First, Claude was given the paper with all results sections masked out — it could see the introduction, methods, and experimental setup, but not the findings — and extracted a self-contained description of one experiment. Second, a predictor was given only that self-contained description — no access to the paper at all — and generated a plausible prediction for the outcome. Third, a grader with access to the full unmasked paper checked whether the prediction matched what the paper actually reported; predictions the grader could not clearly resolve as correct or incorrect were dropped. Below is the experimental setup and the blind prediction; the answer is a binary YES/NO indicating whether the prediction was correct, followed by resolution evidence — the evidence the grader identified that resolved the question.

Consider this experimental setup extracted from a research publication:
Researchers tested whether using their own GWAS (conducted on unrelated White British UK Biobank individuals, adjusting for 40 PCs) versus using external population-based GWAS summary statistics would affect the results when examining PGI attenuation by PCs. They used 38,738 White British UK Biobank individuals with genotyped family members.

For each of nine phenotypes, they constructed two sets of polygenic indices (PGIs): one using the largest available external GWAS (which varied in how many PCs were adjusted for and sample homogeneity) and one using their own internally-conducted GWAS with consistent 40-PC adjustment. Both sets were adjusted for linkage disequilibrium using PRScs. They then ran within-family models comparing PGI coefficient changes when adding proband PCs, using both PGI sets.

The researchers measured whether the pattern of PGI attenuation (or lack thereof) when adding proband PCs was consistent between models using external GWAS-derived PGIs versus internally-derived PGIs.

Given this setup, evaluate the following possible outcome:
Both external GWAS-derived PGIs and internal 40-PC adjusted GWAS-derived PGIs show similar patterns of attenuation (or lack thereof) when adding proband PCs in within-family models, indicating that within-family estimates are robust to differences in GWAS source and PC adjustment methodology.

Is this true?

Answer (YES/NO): YES